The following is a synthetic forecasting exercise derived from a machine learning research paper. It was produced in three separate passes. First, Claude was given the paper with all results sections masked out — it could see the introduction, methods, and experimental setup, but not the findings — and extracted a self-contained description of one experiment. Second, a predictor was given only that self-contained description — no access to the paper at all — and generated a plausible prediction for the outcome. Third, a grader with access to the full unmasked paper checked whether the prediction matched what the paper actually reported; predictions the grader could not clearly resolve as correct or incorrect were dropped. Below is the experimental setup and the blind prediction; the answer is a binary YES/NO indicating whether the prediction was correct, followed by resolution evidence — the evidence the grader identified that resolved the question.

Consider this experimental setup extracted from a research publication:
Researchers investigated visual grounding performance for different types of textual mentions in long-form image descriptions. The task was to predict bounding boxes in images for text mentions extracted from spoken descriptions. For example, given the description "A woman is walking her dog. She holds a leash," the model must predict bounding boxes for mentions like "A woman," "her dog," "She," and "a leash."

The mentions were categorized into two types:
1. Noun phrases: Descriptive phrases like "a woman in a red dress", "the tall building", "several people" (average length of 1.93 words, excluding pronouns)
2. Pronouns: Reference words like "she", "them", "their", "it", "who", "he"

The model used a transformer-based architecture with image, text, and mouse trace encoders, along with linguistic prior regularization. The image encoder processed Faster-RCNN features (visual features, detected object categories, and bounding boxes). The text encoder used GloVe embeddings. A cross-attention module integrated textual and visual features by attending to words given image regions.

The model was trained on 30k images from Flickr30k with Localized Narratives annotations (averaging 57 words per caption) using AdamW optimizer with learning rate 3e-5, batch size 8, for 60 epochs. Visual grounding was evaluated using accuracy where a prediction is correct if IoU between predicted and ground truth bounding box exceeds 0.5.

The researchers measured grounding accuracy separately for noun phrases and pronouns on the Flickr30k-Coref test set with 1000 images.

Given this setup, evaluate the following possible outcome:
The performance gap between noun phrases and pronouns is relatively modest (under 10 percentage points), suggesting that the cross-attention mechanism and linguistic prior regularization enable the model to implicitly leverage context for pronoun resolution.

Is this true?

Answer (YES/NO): YES